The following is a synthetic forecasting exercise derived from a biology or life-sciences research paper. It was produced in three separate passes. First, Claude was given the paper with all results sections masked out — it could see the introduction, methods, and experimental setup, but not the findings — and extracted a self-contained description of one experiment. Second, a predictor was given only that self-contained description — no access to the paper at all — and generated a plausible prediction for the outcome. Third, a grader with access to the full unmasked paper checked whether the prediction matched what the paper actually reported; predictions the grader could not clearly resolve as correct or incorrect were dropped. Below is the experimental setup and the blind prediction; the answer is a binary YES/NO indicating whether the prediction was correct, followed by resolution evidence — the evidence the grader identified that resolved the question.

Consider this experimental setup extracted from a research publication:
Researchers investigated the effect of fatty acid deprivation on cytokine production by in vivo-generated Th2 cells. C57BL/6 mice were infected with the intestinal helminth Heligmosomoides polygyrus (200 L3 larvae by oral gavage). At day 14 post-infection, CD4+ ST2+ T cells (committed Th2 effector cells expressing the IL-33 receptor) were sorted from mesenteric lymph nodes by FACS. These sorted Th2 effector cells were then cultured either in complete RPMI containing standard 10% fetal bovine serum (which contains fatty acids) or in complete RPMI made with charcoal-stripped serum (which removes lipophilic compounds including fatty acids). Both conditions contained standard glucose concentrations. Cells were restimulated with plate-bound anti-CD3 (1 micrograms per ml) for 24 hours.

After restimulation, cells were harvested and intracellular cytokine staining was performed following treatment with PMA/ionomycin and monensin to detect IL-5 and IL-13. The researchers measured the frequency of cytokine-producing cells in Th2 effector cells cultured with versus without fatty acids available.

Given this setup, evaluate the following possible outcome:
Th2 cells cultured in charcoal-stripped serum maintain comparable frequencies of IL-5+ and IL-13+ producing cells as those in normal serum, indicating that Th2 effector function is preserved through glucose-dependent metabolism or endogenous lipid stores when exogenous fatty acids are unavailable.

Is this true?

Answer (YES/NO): YES